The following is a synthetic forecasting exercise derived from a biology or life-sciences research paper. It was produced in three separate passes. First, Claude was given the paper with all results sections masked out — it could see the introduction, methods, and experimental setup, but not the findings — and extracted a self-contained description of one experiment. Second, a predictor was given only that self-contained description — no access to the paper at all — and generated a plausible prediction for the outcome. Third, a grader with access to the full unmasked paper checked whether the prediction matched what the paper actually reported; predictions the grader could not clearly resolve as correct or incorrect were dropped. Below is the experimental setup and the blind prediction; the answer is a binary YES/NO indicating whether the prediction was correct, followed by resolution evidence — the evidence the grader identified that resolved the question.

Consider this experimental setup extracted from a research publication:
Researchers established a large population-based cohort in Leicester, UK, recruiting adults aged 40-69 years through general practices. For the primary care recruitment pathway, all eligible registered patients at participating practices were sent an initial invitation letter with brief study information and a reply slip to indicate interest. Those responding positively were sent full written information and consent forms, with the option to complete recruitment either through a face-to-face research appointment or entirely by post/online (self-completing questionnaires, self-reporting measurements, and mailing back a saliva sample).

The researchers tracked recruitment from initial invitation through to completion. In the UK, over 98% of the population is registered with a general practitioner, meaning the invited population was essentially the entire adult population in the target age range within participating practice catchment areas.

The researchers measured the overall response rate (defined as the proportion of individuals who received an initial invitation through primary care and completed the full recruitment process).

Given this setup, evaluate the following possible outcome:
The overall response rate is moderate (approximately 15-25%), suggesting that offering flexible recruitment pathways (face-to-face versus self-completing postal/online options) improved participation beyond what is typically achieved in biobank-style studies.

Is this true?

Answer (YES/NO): NO